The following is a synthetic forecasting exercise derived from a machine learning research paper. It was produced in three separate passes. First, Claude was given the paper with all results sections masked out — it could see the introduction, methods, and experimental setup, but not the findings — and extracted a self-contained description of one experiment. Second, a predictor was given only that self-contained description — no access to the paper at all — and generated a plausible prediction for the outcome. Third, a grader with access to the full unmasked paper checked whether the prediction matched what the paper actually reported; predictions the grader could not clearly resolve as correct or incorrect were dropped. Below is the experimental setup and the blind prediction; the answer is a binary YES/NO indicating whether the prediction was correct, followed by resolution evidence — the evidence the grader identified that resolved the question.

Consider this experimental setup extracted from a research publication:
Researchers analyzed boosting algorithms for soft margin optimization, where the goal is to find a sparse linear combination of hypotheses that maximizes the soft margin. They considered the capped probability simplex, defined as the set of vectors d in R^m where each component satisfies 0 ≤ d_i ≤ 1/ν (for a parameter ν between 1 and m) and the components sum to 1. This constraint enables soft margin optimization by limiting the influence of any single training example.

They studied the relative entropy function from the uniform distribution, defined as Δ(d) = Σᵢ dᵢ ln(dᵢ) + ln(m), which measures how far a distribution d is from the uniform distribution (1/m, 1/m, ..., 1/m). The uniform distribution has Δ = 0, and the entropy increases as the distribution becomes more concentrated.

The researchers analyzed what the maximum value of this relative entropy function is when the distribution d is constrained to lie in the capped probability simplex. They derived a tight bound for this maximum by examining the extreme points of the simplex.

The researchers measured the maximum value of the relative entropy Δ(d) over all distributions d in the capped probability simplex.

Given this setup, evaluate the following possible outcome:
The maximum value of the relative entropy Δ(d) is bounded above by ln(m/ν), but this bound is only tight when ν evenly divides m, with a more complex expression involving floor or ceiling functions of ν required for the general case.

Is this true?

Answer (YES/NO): NO